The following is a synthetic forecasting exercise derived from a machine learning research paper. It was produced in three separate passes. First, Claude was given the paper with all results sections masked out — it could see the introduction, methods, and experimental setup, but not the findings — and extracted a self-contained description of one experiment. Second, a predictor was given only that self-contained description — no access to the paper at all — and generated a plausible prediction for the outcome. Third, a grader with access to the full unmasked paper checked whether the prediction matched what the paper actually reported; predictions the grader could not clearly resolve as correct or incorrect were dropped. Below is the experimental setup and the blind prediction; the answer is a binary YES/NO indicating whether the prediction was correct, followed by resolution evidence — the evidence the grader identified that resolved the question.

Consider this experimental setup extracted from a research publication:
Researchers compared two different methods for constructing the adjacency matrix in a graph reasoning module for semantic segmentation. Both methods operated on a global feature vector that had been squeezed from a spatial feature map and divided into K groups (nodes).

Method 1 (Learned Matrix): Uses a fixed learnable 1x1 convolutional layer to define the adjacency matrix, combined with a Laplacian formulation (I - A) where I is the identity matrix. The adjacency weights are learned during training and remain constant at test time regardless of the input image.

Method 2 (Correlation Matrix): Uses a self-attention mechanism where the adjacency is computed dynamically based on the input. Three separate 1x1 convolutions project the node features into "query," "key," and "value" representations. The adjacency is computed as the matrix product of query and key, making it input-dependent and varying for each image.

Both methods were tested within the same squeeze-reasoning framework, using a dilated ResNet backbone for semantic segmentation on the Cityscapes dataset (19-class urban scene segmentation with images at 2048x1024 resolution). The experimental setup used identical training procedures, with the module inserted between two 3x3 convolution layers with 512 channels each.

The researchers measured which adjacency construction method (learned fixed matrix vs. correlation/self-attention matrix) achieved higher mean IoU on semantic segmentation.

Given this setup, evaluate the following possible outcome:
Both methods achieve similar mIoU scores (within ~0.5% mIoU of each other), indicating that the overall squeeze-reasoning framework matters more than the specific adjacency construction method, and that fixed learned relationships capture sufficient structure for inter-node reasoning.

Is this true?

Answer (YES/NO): YES